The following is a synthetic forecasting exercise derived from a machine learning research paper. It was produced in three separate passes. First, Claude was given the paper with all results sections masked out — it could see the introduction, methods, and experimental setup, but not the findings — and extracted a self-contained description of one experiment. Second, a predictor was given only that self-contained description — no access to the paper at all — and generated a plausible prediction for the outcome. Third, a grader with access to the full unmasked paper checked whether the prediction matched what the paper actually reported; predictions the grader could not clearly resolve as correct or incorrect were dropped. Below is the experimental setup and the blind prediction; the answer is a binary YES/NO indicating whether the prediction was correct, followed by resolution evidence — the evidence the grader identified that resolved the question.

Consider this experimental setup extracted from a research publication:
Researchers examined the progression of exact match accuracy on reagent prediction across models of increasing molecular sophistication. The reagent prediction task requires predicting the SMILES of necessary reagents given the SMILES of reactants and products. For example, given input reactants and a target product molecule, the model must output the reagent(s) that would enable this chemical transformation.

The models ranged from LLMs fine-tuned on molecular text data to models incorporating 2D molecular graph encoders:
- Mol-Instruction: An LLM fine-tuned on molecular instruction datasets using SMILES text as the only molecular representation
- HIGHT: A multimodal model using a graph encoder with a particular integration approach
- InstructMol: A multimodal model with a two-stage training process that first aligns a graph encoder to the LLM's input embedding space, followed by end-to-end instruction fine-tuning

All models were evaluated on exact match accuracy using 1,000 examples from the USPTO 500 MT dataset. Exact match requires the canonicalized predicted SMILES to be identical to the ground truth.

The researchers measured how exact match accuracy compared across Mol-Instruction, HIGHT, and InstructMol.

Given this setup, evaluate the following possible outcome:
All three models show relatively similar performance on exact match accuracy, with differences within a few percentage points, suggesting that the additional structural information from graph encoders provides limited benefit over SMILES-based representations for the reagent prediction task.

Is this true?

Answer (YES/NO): NO